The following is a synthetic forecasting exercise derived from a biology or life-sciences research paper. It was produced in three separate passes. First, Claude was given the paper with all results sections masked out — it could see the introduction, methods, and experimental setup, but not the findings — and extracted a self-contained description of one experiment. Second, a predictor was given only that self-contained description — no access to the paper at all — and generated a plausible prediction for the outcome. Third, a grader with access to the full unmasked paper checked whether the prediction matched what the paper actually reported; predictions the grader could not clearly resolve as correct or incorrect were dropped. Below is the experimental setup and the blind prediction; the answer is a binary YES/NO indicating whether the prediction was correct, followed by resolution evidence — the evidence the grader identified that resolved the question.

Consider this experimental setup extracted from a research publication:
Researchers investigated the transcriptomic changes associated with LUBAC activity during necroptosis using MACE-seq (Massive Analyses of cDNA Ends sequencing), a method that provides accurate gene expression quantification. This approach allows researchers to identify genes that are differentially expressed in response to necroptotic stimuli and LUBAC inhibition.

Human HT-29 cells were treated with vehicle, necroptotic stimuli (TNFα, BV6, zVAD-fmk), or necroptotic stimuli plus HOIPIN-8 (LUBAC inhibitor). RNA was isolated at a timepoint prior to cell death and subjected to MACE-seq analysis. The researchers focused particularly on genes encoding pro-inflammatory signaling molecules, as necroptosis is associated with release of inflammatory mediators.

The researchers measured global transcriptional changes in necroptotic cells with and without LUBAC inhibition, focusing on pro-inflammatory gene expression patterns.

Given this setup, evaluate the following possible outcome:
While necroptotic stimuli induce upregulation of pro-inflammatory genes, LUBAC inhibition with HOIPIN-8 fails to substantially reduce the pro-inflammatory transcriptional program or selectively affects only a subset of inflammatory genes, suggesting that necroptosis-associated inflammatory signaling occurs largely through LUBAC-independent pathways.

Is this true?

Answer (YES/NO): NO